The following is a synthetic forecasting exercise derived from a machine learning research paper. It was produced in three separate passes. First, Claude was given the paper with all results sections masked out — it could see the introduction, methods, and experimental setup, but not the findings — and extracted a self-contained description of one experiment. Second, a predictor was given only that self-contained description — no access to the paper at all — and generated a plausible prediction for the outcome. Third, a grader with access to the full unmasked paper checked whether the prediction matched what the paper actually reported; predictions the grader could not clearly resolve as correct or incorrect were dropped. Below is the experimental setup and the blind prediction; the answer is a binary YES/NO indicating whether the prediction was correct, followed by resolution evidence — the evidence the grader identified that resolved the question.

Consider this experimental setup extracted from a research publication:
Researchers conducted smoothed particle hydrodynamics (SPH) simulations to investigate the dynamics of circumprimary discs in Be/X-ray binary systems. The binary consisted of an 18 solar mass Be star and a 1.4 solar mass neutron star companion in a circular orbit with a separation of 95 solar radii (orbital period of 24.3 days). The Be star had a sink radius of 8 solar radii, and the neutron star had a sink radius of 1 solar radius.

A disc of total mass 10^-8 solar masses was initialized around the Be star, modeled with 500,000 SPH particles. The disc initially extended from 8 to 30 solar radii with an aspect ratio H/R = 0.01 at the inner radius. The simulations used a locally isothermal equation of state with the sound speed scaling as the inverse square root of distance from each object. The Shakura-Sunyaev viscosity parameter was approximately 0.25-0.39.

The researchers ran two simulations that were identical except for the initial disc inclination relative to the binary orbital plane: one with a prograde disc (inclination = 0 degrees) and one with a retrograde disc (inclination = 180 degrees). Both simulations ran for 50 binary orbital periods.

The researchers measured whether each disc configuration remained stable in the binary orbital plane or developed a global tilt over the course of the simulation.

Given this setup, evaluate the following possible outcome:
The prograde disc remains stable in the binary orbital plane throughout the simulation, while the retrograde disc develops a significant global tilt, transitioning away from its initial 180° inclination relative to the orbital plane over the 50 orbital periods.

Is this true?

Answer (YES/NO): YES